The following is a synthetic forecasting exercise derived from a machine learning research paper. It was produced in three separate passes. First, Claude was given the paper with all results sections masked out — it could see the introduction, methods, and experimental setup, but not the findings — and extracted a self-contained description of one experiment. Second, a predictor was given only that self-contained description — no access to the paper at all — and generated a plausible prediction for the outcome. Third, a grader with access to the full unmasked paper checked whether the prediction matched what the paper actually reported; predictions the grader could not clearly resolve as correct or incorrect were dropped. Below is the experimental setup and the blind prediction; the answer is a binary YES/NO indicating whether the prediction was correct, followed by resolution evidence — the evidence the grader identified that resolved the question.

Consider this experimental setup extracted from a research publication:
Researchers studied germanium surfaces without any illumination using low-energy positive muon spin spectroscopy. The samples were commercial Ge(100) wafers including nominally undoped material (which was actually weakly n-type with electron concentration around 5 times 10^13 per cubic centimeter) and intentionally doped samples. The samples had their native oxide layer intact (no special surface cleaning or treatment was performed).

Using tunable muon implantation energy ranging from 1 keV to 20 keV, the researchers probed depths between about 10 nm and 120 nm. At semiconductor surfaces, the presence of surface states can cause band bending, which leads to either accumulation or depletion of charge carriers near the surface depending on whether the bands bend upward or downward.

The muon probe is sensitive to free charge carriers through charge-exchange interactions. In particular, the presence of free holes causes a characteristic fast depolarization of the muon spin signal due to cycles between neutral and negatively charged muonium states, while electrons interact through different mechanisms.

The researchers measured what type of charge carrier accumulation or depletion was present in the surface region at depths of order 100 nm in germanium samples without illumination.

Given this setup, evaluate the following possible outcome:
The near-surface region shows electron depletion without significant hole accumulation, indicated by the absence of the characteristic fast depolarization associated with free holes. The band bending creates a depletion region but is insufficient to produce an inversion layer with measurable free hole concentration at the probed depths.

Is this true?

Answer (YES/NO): NO